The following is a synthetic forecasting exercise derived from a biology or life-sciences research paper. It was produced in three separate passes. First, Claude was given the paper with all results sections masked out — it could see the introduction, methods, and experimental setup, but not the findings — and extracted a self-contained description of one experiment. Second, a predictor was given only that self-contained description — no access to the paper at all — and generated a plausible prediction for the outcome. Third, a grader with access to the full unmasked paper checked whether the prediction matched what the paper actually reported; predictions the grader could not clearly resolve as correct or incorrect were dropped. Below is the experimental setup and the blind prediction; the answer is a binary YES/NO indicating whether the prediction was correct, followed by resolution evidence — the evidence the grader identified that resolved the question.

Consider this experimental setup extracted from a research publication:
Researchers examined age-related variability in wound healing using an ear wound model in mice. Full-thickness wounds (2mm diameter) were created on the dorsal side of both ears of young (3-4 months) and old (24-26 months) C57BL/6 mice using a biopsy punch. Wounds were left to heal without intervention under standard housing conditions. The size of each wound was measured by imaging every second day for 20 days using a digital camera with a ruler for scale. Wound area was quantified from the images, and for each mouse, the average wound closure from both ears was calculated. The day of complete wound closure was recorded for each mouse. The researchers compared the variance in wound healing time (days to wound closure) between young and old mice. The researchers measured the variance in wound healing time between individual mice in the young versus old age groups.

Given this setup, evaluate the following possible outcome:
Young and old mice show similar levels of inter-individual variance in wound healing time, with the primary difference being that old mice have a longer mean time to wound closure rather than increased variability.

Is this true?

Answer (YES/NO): NO